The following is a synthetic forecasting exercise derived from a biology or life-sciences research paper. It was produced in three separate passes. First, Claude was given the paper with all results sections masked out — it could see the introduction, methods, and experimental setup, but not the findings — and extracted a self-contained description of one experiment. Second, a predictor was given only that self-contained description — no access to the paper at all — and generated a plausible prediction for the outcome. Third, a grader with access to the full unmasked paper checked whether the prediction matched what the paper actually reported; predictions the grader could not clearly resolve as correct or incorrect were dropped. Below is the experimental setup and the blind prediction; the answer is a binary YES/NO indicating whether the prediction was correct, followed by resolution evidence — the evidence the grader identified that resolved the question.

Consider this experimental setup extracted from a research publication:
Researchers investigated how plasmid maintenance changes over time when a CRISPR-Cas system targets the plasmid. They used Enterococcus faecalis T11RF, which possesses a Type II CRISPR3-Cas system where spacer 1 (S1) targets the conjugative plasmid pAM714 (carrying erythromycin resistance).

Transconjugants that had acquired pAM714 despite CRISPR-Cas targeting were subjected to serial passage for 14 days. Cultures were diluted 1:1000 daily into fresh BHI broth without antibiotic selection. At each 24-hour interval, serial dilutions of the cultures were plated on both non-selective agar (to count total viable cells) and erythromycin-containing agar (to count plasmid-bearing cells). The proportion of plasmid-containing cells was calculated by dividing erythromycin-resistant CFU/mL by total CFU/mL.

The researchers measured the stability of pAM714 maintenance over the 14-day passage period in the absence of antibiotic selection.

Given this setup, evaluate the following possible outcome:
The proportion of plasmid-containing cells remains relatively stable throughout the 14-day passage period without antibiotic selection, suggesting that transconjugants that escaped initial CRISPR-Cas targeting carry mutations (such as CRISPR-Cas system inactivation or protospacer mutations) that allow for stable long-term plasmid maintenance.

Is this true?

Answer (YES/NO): NO